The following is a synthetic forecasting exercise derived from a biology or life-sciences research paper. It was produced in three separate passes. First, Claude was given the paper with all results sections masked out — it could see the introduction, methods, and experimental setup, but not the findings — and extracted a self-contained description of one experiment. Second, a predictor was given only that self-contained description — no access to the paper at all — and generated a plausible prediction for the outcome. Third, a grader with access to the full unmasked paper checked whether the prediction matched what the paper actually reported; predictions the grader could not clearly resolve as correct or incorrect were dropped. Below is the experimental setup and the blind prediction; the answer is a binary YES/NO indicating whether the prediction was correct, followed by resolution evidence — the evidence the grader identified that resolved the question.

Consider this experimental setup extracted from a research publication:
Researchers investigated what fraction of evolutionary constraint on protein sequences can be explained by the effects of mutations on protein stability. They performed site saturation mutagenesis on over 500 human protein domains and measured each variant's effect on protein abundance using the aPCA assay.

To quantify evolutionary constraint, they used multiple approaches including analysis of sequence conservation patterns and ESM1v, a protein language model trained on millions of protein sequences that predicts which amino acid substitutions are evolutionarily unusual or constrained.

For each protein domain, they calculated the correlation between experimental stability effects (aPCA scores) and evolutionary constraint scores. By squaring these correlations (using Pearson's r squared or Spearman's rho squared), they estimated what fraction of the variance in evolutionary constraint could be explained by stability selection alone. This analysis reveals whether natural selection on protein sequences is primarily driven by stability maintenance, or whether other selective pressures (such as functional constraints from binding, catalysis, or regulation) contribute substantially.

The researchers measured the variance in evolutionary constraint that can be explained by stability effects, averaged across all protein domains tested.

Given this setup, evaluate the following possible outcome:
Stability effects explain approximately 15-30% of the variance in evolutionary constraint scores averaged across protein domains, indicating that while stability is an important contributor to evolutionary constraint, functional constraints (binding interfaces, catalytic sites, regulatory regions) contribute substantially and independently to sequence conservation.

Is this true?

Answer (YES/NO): NO